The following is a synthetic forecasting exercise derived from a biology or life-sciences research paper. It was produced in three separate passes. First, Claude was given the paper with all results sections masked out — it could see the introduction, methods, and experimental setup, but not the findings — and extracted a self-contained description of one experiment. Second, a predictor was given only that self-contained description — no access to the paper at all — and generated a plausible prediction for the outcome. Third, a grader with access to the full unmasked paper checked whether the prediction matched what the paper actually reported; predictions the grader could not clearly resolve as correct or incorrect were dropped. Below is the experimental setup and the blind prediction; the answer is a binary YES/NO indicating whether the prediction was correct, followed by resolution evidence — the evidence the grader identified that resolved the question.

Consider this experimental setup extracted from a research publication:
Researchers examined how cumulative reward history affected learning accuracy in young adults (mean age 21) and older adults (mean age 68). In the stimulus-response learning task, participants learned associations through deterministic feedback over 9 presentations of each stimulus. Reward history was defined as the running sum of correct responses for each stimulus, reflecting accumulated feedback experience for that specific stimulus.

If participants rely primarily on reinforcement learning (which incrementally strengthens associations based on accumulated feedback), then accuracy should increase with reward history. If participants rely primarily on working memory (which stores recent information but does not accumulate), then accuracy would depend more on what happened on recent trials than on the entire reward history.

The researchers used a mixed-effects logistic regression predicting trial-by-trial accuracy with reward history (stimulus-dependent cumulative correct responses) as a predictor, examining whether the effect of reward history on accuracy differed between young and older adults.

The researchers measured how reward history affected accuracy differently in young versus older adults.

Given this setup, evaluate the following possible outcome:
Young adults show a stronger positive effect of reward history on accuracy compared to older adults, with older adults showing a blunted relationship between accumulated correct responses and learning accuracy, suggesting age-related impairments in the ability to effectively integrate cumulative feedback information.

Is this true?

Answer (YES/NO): NO